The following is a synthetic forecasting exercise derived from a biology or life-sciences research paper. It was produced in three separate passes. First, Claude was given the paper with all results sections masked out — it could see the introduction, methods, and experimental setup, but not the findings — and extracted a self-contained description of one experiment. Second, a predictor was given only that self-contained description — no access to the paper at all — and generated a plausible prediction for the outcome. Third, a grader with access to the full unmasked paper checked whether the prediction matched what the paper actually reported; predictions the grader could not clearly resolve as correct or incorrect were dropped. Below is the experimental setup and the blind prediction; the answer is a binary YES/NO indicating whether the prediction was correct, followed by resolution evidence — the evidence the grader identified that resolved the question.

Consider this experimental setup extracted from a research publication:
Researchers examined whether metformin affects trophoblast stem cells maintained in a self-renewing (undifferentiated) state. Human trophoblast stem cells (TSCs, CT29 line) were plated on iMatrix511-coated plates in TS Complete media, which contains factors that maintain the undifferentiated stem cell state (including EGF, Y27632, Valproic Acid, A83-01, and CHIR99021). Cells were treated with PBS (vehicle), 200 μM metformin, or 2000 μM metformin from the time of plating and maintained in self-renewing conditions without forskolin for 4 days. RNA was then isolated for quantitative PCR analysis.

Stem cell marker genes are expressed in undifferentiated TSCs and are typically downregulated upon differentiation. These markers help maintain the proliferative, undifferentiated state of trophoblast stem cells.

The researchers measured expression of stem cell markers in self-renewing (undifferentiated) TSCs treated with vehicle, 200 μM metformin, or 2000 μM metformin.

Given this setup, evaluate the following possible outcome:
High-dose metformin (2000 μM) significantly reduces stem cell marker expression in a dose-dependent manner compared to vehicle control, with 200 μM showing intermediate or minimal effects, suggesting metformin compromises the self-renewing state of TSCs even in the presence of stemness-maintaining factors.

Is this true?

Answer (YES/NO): NO